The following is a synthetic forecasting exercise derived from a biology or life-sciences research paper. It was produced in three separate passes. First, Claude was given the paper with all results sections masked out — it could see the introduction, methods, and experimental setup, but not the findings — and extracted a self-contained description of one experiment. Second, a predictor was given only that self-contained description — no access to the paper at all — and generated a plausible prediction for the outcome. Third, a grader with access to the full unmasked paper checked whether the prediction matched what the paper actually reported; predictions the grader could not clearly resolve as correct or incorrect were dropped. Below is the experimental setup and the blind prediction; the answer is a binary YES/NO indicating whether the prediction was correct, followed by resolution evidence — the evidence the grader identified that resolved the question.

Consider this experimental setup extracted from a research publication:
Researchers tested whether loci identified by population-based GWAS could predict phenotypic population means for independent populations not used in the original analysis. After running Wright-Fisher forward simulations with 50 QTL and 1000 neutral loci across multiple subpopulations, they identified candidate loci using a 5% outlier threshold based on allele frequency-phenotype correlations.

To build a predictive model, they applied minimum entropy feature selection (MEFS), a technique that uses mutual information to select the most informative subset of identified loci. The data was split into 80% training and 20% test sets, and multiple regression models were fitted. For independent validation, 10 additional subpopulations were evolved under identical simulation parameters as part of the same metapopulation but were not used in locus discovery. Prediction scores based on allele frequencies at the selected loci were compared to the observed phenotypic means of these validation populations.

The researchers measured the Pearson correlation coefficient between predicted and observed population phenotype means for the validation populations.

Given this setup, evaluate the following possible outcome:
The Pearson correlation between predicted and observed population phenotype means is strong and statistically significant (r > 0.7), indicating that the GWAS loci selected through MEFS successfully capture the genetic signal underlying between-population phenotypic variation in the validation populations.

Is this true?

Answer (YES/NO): NO